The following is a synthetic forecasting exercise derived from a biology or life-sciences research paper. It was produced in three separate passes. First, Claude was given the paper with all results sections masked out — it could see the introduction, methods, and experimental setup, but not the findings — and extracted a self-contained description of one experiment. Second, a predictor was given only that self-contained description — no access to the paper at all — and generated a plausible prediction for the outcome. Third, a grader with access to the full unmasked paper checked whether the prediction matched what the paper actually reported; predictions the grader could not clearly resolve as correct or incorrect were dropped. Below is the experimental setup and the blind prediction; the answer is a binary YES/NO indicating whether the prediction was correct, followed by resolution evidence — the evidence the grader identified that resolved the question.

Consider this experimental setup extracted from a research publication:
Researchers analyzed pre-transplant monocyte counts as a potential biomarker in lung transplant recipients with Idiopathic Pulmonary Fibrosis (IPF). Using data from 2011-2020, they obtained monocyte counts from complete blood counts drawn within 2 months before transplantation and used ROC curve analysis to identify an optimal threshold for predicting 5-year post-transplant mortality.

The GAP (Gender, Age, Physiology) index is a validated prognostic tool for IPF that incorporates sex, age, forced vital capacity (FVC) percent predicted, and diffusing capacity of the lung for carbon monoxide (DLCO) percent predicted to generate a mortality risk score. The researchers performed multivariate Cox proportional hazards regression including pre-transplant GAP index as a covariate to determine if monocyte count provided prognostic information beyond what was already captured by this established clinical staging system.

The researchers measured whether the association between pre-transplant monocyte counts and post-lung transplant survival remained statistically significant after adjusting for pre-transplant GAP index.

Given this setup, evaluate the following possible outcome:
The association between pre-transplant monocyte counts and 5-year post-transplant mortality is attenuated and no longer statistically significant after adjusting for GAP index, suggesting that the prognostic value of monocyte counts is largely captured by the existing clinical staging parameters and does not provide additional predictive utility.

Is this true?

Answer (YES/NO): NO